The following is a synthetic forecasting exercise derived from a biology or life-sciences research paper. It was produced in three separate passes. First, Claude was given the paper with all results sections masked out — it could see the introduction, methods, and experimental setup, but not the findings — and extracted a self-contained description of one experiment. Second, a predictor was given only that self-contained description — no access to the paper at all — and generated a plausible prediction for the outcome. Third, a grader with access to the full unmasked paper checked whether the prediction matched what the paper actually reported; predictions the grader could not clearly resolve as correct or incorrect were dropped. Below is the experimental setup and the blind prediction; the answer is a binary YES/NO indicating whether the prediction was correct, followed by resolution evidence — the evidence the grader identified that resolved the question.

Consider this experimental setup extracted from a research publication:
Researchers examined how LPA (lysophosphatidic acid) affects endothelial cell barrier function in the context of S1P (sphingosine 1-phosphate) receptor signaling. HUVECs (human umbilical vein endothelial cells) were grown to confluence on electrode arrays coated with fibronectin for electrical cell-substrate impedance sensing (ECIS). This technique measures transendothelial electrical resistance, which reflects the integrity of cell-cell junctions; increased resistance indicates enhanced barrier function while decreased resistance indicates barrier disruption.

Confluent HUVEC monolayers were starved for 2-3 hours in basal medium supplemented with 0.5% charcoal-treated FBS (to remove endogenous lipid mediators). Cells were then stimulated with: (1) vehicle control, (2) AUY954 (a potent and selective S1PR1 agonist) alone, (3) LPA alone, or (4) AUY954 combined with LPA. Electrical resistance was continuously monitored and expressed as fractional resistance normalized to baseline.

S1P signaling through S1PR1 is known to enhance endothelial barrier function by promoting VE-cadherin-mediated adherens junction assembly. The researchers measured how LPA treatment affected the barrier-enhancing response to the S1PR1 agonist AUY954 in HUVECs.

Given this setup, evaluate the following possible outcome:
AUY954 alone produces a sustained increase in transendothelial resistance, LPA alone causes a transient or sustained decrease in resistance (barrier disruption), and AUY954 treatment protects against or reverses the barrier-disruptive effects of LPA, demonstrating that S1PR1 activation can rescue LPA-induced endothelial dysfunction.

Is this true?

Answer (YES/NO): NO